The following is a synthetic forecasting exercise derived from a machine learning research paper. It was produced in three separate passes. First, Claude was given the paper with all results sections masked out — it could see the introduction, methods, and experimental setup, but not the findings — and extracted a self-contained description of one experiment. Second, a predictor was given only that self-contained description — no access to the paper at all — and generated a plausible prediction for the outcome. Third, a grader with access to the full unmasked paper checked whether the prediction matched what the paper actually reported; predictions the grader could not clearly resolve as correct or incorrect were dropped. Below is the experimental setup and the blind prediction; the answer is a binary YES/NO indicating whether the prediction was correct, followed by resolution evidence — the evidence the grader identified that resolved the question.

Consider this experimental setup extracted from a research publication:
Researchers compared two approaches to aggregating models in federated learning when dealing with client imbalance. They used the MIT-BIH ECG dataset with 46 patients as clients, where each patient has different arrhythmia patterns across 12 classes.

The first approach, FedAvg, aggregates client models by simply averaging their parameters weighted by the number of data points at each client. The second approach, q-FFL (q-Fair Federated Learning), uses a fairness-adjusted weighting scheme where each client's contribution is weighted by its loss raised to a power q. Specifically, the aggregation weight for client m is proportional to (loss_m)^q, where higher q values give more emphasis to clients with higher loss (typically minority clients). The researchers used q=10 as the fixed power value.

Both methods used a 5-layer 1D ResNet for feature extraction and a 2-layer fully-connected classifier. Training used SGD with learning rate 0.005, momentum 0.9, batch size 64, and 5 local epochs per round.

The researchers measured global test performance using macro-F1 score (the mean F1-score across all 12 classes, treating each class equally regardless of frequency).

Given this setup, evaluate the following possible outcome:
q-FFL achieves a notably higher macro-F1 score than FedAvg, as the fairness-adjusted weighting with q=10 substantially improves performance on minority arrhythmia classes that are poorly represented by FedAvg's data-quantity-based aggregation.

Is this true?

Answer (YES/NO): YES